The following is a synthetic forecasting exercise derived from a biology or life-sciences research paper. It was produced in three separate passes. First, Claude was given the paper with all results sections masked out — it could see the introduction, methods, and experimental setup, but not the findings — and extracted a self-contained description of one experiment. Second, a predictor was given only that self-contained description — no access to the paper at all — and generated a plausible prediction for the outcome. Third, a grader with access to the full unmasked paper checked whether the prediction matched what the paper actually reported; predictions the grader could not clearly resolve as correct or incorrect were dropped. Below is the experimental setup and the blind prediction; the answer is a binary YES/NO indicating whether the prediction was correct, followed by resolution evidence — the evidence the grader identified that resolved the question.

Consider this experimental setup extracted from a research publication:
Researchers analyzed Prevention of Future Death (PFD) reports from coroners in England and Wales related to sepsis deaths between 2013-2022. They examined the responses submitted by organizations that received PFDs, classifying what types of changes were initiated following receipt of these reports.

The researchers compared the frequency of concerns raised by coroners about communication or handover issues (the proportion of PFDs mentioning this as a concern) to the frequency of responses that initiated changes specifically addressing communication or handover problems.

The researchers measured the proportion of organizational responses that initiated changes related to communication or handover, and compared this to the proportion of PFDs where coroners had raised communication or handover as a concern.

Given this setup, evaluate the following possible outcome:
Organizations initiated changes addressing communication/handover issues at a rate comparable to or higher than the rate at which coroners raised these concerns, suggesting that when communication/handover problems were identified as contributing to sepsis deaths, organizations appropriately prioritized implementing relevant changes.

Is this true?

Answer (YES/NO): NO